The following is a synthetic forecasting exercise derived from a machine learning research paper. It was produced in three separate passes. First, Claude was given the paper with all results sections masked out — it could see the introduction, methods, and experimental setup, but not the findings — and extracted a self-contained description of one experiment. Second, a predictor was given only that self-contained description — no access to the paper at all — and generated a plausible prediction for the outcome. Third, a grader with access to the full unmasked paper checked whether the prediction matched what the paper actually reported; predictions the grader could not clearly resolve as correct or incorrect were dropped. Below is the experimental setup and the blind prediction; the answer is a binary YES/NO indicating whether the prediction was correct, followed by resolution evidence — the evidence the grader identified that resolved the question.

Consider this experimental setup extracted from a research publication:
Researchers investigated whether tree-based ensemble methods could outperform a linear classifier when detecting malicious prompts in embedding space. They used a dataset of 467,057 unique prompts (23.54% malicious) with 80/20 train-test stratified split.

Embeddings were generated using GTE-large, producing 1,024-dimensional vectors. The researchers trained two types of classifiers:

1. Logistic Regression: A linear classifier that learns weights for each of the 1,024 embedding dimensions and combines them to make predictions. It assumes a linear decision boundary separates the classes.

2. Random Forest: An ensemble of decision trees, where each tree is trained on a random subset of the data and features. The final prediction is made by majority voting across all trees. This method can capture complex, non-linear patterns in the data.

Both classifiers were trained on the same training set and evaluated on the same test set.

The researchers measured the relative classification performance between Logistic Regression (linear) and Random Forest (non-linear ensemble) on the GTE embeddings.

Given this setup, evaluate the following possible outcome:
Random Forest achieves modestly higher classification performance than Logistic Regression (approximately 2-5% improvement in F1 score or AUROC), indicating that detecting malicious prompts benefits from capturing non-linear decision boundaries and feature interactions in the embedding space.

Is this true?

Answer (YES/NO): NO